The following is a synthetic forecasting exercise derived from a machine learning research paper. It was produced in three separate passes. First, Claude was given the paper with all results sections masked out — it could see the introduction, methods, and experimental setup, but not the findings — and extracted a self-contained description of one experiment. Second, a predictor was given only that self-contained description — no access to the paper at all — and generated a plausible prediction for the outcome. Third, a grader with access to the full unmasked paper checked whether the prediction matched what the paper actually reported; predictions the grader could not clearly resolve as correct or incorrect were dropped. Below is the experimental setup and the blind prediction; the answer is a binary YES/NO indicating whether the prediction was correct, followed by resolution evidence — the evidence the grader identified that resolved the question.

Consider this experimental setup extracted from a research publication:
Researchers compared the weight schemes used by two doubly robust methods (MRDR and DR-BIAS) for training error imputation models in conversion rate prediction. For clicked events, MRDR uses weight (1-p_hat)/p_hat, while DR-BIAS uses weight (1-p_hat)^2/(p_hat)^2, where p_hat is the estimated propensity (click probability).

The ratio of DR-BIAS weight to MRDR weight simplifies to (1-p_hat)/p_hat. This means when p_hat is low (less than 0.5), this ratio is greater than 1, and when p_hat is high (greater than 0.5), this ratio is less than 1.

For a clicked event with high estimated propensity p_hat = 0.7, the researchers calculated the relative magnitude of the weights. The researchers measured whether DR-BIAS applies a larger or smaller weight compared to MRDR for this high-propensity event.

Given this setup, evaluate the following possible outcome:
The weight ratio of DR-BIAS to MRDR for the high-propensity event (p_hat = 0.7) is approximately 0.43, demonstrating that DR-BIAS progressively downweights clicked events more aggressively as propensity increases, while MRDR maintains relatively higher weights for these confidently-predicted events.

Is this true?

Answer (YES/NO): YES